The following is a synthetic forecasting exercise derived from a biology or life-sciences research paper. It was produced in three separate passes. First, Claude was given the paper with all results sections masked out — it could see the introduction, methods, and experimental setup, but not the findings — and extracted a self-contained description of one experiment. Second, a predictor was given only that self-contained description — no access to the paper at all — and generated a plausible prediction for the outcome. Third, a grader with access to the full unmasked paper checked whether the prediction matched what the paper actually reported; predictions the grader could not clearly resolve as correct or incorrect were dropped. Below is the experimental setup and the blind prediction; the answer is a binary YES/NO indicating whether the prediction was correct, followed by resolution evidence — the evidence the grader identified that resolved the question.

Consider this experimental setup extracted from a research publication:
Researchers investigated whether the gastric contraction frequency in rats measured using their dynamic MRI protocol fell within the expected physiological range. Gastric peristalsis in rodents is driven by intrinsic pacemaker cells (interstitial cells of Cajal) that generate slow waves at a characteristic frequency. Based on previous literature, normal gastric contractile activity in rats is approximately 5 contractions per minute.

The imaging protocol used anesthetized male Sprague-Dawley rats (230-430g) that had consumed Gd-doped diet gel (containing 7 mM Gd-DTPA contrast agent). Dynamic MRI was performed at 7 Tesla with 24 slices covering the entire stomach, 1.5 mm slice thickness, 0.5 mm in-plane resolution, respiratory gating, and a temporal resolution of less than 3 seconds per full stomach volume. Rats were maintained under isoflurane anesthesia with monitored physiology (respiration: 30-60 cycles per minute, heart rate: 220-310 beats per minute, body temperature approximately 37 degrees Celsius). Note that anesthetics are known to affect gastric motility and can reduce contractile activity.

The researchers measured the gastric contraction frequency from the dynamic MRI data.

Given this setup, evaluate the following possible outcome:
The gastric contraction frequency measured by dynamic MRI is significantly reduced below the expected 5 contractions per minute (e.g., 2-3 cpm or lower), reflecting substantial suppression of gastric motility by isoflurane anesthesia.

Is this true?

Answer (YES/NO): NO